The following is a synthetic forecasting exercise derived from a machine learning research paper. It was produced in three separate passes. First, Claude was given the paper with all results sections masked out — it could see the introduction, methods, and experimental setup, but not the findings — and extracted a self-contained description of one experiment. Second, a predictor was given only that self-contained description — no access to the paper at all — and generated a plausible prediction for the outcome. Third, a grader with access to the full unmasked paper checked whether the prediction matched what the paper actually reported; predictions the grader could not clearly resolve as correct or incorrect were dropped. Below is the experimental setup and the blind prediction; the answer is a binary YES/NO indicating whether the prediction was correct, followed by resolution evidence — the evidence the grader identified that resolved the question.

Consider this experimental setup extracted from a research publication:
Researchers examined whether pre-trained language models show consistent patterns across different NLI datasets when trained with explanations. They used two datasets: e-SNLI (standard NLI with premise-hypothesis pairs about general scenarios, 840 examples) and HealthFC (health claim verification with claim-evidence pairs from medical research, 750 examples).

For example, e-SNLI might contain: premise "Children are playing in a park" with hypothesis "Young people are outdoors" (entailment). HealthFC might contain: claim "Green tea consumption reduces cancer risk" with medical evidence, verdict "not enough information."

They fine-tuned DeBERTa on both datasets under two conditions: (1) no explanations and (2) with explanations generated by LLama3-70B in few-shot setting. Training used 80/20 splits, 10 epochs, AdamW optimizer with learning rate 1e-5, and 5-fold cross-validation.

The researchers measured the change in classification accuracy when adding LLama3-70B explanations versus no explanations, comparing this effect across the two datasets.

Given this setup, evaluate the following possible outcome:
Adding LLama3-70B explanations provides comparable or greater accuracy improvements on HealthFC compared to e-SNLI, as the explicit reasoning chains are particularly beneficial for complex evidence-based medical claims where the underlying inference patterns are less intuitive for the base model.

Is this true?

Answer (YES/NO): NO